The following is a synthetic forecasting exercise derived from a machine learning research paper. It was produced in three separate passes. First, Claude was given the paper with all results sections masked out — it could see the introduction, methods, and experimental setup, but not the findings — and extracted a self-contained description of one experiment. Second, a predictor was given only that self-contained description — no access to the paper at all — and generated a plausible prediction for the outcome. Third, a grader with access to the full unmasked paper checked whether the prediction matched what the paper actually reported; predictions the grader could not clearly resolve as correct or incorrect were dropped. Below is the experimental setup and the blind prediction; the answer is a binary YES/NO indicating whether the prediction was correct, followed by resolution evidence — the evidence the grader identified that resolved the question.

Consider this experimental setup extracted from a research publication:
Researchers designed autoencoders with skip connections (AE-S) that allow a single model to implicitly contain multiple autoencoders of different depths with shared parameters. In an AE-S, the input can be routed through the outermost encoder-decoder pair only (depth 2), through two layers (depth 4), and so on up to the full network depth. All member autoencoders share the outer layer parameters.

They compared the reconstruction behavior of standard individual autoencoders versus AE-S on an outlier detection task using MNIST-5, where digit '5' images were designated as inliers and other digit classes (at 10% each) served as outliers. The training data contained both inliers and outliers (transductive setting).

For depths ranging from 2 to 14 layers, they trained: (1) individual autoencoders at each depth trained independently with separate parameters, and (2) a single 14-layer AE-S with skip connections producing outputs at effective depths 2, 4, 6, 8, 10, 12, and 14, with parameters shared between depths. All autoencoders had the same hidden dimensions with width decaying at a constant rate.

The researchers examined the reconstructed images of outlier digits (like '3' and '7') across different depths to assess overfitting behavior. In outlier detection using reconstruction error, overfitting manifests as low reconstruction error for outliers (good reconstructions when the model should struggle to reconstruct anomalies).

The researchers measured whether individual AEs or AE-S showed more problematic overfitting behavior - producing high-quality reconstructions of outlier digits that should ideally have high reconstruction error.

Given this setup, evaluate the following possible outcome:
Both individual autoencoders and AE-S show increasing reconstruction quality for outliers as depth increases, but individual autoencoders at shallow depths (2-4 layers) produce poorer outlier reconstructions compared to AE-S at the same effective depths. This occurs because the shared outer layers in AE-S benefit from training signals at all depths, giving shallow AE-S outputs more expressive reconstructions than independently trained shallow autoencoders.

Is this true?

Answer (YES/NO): NO